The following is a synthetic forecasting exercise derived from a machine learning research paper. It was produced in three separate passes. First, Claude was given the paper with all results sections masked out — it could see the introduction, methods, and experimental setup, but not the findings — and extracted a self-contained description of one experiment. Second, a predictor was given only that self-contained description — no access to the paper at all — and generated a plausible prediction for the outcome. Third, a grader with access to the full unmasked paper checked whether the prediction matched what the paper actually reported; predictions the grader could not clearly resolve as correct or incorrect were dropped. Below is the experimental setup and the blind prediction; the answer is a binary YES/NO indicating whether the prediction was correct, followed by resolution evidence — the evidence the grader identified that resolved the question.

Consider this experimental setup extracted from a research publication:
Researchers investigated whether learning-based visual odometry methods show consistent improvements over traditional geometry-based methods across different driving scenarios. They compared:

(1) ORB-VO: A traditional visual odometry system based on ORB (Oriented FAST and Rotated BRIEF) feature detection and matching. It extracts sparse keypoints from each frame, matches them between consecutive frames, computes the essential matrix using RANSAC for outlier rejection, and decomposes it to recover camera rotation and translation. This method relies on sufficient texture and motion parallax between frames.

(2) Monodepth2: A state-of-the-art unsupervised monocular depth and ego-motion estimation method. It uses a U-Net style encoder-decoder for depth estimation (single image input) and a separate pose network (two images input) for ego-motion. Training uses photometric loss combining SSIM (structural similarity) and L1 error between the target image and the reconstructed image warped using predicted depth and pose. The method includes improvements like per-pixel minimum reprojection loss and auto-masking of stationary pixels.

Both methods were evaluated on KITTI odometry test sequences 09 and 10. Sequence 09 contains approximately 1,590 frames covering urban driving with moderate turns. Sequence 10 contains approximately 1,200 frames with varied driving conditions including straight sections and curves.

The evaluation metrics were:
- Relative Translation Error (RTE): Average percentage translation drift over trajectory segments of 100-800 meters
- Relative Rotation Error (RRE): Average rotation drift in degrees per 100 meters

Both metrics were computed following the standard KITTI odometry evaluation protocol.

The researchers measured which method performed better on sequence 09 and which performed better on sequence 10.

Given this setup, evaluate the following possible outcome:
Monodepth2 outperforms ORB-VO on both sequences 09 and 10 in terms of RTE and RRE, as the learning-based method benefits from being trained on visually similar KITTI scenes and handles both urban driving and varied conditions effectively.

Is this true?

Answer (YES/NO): NO